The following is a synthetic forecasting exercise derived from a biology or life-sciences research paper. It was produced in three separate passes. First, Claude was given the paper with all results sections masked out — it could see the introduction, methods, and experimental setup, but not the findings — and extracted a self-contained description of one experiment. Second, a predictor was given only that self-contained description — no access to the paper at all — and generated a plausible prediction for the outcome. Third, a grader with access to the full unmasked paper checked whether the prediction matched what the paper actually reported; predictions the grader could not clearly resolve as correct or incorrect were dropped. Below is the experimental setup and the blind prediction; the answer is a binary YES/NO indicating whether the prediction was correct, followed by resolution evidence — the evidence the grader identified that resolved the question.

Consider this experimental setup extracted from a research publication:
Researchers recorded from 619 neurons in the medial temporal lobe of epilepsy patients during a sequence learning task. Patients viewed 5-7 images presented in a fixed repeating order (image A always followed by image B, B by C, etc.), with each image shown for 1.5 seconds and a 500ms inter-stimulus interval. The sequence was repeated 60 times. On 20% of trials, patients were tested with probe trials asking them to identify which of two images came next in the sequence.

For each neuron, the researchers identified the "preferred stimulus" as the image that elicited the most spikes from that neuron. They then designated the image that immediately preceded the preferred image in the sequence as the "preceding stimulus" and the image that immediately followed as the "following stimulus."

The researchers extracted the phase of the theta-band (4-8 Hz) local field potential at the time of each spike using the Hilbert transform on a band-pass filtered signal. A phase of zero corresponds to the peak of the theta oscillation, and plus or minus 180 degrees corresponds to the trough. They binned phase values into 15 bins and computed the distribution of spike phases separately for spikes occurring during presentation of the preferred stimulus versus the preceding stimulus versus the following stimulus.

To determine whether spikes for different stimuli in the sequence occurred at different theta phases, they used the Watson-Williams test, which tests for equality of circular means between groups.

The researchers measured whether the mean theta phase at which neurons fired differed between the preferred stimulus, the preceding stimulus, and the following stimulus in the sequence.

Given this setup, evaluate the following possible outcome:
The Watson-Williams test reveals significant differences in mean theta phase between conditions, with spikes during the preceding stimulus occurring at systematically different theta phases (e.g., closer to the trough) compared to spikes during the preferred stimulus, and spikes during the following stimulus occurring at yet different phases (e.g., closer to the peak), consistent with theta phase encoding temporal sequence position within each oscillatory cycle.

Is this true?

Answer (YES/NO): NO